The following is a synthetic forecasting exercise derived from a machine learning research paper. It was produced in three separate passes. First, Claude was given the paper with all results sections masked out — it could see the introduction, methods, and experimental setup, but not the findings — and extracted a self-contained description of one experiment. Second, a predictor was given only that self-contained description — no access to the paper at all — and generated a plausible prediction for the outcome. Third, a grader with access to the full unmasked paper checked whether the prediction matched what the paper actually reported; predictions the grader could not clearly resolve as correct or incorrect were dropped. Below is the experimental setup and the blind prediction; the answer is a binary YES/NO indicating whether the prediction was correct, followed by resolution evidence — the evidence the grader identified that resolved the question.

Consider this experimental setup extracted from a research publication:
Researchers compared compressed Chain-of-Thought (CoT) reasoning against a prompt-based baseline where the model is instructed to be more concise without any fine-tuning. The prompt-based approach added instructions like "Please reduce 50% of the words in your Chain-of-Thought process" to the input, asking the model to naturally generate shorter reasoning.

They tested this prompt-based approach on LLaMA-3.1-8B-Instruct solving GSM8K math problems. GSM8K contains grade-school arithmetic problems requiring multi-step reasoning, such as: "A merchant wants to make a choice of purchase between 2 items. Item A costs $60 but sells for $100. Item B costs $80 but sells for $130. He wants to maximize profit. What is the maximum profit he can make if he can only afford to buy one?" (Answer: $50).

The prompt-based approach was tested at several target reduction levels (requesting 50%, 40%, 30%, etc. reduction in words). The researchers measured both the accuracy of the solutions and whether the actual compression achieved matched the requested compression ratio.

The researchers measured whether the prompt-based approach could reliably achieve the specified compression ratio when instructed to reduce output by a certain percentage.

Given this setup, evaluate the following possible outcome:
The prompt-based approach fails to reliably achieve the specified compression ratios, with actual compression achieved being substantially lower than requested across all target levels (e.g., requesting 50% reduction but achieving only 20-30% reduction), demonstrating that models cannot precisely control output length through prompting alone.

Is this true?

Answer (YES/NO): YES